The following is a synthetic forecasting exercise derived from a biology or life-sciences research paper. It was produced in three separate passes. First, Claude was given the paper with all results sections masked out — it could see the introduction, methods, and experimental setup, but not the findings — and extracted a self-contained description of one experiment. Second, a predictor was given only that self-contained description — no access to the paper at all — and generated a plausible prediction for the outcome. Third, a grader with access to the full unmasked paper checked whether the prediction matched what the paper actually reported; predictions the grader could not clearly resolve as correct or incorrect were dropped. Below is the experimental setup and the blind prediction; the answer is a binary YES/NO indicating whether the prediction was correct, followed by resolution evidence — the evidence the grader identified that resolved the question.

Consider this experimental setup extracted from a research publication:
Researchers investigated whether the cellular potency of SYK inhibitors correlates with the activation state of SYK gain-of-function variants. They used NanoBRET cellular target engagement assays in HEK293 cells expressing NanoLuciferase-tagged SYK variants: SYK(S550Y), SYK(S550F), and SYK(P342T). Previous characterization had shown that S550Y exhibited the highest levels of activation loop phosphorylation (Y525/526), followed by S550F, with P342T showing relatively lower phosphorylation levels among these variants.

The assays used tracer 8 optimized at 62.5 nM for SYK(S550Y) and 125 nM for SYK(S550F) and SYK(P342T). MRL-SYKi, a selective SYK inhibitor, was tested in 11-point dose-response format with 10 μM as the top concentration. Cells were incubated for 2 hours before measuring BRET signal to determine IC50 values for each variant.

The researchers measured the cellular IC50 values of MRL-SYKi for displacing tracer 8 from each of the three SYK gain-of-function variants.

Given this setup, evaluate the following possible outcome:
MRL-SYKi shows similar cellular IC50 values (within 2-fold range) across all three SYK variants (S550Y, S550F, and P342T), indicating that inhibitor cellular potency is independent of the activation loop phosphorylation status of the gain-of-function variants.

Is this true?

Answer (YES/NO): NO